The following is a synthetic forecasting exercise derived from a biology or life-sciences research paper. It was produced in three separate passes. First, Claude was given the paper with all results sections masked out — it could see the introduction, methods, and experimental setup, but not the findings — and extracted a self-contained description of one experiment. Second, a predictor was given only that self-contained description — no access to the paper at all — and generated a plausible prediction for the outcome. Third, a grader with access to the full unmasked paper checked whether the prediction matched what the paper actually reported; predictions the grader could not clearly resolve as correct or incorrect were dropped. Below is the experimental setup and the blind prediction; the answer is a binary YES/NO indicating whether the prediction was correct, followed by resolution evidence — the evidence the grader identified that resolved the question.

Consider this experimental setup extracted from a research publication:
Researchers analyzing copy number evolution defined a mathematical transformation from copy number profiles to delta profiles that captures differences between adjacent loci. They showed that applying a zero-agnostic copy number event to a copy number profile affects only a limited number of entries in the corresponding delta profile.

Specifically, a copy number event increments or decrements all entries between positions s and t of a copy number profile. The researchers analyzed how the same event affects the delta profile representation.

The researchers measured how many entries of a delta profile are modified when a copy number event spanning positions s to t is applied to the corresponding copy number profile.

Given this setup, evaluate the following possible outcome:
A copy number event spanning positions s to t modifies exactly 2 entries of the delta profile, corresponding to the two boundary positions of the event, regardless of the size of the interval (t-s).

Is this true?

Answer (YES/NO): YES